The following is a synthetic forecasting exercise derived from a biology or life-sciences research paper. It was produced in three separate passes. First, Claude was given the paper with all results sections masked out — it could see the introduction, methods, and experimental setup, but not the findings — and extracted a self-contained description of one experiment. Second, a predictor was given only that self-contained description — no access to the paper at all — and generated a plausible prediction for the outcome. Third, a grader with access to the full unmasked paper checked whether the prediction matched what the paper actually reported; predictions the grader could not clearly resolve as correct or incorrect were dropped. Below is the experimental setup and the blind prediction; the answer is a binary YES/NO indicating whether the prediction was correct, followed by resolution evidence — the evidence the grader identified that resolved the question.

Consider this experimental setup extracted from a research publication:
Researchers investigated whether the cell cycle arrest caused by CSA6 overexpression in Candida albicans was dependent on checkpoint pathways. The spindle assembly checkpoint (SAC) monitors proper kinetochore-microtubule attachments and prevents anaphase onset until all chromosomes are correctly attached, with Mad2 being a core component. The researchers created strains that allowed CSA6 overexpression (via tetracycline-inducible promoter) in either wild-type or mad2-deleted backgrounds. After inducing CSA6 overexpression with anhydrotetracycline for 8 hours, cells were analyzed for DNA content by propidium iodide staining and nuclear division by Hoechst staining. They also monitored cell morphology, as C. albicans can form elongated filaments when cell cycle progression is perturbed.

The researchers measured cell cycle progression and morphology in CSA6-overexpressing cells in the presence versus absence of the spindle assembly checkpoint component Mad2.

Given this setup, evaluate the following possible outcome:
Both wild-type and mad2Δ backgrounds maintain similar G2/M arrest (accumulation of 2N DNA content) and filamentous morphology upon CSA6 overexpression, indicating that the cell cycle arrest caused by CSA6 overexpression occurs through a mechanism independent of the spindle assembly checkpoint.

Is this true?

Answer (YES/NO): NO